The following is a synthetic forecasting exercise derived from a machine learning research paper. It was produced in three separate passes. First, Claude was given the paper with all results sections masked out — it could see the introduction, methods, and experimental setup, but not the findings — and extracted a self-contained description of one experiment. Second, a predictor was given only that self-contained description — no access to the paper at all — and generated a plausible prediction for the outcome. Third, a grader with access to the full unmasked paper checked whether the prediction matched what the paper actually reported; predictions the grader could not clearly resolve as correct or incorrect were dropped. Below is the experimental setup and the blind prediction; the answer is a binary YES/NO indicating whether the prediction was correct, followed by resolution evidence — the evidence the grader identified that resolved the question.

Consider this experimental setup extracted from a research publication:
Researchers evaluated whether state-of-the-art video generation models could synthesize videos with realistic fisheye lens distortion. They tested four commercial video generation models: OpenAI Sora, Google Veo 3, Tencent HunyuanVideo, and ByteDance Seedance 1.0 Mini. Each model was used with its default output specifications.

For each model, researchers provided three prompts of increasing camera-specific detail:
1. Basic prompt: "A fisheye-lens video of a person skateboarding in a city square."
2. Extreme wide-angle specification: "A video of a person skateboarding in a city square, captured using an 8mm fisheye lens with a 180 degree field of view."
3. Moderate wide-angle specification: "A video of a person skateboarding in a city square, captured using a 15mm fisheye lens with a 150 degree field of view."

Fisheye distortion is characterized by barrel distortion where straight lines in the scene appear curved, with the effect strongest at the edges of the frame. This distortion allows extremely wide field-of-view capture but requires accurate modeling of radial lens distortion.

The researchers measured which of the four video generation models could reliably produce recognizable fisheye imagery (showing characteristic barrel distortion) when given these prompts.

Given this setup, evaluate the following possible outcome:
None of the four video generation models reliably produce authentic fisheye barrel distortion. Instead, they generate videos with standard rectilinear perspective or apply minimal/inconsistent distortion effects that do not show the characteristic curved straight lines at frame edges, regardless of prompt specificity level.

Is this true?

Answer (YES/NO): NO